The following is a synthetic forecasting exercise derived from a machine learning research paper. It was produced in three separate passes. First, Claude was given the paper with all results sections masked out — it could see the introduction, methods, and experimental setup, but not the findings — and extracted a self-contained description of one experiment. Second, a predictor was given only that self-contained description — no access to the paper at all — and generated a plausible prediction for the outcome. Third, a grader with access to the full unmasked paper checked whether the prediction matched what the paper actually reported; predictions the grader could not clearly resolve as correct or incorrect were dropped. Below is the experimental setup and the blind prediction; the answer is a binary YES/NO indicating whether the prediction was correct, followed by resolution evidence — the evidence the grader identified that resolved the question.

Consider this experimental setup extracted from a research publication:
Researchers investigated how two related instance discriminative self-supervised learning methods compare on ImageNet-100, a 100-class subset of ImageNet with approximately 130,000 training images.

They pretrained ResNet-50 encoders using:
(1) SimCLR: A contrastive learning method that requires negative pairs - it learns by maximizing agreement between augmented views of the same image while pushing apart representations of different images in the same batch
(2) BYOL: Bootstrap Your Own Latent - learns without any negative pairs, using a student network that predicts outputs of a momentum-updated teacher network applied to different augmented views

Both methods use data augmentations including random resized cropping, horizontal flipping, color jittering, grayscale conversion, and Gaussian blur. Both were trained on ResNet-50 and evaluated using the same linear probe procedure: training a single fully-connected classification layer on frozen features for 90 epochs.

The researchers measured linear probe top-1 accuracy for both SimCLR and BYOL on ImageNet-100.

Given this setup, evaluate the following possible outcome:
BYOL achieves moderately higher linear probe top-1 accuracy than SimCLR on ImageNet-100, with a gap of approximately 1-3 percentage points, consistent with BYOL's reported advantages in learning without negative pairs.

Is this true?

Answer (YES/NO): YES